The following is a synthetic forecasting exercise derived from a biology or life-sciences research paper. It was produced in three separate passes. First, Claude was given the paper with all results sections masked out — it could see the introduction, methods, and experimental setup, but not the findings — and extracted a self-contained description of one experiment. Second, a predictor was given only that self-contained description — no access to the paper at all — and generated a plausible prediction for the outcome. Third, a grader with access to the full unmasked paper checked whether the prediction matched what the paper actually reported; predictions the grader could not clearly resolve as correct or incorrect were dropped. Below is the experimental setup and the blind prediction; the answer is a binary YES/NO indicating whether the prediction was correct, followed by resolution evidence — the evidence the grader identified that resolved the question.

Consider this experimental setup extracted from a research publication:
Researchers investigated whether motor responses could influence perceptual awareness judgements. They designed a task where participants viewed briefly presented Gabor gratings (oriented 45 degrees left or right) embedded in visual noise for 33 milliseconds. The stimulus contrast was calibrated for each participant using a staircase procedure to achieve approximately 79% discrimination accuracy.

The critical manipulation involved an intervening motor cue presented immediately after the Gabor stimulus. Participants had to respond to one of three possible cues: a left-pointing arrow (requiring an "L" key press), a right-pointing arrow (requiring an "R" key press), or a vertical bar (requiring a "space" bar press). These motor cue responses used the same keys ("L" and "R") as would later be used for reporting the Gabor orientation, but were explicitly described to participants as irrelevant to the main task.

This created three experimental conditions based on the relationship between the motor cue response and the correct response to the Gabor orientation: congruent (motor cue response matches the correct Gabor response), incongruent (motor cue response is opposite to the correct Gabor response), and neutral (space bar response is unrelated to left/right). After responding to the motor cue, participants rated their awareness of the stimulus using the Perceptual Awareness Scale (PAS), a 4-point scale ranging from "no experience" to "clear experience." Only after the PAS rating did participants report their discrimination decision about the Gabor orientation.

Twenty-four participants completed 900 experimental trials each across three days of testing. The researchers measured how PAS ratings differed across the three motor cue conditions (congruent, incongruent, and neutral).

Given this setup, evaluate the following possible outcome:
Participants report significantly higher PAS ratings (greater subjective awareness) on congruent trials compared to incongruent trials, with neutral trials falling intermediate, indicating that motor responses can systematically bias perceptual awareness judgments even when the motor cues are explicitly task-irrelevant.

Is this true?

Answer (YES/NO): NO